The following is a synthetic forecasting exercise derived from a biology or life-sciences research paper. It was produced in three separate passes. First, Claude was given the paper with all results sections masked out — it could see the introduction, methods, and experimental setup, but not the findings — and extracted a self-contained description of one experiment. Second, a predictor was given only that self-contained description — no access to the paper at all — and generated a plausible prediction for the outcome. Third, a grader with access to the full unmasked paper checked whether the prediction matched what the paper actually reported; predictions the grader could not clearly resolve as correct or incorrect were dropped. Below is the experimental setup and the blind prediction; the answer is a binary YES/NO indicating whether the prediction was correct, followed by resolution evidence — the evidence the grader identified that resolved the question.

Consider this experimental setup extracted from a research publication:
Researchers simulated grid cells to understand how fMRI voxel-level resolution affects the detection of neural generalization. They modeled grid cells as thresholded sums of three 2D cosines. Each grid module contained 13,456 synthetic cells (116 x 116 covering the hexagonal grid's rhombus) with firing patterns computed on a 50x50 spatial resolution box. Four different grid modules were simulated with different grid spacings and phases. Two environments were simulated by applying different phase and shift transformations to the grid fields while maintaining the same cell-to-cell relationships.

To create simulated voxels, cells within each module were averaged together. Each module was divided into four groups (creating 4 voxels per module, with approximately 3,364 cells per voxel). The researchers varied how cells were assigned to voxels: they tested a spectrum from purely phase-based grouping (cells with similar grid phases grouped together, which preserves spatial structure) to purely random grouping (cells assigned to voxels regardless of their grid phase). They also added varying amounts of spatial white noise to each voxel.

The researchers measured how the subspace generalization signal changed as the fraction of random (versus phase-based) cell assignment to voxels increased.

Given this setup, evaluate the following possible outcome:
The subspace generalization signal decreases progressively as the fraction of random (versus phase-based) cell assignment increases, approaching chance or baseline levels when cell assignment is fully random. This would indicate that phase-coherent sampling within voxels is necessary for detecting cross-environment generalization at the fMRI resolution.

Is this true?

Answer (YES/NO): YES